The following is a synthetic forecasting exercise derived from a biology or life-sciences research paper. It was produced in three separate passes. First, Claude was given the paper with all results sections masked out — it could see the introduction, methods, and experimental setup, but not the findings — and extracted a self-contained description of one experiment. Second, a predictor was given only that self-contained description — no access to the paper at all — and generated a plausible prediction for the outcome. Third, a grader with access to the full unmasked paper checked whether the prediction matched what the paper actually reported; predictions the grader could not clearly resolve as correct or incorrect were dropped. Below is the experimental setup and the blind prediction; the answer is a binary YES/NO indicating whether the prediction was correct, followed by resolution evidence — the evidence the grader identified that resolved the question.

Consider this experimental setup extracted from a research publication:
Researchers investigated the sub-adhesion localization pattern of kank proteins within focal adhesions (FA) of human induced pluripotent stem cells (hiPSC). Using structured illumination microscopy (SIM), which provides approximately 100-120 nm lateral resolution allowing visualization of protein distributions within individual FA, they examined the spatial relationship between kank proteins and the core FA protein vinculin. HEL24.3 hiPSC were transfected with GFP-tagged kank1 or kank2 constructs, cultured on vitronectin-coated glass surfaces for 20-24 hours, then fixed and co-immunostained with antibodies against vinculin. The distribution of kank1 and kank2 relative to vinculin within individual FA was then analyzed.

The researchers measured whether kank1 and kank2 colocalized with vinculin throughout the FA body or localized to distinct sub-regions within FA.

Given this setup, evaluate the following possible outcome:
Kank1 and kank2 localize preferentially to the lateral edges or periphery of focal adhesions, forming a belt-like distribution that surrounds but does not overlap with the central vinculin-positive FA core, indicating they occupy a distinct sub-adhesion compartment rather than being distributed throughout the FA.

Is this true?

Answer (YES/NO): NO